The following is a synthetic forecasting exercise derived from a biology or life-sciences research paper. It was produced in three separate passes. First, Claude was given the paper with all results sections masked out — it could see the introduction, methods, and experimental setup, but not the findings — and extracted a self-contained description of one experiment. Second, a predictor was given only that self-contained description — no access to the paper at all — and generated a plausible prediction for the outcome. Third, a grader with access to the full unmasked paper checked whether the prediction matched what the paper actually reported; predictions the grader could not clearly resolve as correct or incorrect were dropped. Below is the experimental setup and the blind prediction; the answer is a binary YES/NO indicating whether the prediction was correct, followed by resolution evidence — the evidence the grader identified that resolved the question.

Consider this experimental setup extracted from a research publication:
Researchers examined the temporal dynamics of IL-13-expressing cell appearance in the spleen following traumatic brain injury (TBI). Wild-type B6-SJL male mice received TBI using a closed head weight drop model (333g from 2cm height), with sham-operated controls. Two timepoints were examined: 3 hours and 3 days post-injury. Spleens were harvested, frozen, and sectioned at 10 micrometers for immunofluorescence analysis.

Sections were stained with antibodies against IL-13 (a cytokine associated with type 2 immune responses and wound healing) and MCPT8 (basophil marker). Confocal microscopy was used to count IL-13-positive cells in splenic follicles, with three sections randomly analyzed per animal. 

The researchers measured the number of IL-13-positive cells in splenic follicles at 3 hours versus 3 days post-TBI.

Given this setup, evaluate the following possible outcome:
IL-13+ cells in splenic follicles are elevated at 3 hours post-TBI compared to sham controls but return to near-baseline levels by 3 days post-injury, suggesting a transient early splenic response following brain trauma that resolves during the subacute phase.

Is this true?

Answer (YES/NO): YES